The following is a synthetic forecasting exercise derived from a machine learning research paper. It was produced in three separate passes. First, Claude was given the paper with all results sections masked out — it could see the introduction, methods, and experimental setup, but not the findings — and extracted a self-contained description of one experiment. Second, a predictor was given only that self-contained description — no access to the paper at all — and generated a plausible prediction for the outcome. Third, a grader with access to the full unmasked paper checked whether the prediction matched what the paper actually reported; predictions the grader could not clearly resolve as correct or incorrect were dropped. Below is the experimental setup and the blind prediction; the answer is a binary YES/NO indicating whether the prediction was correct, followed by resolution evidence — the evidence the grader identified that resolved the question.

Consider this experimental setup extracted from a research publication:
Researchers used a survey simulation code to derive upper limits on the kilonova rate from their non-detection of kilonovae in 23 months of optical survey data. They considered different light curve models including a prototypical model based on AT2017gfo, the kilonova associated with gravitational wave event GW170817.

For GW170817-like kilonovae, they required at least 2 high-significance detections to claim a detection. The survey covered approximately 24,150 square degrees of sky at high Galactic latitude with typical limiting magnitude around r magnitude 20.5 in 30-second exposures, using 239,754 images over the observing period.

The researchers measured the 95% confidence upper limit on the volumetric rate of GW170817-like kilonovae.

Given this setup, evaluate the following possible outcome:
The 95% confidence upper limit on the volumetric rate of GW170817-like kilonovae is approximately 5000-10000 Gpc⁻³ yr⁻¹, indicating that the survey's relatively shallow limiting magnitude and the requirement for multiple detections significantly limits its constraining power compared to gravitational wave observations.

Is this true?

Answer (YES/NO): NO